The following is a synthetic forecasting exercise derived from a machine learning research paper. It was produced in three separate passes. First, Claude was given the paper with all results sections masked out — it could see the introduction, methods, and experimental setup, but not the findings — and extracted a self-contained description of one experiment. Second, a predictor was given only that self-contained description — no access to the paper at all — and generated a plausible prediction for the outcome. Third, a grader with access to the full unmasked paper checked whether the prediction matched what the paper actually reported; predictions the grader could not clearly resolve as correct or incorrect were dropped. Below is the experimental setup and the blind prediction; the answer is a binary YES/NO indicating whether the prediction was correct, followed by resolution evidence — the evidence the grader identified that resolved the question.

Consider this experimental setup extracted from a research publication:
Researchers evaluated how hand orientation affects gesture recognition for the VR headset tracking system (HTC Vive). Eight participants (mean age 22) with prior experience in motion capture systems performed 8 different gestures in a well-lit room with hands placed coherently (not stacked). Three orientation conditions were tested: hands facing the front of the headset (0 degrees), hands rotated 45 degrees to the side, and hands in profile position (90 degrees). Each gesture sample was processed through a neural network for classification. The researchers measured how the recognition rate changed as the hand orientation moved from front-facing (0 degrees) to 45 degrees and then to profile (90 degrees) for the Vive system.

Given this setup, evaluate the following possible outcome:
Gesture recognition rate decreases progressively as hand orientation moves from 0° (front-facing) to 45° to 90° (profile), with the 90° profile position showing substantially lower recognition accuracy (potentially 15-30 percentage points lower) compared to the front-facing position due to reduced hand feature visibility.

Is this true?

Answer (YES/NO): NO